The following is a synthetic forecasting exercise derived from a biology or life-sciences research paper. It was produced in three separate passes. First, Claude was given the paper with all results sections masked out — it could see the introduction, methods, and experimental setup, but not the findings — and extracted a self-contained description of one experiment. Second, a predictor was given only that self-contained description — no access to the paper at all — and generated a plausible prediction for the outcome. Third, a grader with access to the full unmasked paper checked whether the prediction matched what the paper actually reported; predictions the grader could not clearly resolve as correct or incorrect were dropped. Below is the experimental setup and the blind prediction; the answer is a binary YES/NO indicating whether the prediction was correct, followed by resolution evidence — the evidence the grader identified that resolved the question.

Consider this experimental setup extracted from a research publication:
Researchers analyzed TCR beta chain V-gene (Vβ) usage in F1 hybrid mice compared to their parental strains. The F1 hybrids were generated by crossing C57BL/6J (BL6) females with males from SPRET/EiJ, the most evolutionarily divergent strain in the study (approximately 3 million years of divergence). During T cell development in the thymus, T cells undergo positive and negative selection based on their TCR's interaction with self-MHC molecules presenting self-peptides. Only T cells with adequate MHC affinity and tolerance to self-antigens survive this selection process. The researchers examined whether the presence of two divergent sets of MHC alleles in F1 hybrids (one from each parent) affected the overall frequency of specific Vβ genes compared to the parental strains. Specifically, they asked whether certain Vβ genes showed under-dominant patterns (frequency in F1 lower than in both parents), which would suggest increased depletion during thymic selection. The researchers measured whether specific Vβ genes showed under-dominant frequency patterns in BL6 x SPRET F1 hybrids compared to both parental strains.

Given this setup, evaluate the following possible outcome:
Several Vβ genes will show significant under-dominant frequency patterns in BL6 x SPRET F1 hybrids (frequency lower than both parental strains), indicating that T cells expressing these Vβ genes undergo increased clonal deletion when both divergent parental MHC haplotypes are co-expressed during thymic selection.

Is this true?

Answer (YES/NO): YES